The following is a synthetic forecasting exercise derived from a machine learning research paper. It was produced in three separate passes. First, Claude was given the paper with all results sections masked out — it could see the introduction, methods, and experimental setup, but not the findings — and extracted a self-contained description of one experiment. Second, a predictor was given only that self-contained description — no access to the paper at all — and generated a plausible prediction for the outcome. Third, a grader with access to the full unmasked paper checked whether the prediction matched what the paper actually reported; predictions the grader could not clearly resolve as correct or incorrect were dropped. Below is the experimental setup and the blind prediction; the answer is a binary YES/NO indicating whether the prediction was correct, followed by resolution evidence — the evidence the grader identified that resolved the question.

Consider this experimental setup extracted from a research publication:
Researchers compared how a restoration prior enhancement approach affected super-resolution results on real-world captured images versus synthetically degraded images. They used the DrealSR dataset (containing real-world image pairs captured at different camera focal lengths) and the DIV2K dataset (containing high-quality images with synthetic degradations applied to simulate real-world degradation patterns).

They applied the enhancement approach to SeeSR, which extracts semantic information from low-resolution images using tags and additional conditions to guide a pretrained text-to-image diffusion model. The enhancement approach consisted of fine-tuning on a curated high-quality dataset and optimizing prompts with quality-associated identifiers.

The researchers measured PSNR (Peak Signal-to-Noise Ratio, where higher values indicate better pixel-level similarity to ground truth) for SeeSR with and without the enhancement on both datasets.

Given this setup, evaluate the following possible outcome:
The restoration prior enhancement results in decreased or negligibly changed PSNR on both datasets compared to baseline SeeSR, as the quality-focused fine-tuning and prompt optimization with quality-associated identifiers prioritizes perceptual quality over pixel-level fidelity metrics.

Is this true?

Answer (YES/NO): NO